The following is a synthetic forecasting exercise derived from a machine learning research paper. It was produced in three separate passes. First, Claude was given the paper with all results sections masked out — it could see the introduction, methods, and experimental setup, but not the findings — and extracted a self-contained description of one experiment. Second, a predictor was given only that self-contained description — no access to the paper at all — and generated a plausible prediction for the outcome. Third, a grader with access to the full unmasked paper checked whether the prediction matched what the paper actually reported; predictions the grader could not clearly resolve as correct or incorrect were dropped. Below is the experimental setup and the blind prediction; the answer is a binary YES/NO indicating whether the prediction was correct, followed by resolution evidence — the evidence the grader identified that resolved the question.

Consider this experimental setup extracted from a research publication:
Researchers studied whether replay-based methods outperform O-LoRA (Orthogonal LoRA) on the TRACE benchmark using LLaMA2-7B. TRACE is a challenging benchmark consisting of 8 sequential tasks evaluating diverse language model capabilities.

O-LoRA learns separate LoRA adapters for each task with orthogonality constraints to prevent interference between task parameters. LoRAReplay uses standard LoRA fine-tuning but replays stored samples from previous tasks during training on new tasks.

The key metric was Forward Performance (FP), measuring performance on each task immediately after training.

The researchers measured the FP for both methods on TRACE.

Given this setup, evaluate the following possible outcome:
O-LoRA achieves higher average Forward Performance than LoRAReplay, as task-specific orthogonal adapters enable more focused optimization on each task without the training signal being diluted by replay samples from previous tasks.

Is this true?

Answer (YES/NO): NO